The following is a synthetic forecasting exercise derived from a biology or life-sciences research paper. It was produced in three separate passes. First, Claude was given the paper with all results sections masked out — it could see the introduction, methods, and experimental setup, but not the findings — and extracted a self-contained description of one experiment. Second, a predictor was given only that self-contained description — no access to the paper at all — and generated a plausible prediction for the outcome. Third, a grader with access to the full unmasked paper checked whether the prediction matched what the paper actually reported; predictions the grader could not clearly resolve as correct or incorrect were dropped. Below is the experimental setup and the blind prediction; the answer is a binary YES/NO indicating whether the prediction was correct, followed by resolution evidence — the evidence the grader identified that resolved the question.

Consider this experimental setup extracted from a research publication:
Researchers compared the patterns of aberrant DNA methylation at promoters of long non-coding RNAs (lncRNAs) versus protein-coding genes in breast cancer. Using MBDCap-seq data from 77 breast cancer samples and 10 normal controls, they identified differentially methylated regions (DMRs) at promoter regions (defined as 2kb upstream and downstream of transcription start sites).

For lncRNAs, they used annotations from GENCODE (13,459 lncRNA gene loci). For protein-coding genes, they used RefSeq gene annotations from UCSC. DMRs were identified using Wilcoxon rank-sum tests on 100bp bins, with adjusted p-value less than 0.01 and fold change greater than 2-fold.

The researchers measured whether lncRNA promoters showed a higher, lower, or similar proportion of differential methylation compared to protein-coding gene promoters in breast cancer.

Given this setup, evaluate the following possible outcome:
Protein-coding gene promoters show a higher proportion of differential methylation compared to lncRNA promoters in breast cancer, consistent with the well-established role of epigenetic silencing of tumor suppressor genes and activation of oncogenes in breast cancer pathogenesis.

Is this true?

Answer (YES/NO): NO